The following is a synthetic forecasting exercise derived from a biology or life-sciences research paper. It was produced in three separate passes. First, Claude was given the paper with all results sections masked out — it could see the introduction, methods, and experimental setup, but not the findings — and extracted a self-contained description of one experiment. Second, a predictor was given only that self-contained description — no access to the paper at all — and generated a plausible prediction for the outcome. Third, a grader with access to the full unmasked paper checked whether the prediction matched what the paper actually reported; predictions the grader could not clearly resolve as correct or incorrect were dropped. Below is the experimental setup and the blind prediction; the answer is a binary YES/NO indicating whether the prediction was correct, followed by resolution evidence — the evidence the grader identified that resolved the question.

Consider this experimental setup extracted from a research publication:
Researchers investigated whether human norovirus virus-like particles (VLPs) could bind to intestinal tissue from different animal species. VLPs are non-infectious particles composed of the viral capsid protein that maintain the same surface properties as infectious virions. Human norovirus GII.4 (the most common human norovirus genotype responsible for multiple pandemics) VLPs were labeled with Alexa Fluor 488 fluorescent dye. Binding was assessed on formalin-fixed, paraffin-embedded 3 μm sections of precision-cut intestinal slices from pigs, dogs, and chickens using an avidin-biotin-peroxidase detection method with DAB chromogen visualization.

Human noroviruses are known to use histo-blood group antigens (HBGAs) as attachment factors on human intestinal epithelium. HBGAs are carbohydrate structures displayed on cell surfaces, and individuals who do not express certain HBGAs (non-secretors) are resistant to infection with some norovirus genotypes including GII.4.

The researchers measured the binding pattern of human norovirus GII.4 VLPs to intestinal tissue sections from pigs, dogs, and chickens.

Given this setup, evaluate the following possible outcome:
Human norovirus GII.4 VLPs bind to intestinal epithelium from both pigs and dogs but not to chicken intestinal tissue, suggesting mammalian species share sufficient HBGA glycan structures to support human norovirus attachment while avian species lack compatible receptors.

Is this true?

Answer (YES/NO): YES